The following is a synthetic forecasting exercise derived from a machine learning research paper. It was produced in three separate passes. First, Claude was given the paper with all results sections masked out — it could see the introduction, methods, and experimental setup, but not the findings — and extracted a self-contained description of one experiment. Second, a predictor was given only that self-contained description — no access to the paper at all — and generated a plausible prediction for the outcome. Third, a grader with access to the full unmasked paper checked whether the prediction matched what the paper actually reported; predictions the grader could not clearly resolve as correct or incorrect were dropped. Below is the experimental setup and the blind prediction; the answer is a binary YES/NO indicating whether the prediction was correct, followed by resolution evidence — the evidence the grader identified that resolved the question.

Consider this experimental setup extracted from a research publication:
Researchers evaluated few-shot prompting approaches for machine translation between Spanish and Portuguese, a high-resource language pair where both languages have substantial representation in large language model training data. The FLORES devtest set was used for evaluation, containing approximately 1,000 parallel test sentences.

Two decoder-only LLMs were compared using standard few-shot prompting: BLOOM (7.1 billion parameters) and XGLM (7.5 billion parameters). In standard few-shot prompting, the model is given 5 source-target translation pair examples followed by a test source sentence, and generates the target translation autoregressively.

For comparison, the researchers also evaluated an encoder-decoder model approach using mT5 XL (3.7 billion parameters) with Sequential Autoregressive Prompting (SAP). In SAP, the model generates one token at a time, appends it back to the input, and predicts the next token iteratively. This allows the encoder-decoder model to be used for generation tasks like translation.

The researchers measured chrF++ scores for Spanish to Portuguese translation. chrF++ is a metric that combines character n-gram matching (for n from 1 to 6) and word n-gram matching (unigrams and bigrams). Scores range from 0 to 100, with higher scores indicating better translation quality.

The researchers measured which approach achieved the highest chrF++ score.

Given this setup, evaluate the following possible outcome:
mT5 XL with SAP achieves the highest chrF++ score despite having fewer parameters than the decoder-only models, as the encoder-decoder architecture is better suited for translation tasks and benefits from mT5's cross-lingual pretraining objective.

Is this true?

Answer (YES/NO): NO